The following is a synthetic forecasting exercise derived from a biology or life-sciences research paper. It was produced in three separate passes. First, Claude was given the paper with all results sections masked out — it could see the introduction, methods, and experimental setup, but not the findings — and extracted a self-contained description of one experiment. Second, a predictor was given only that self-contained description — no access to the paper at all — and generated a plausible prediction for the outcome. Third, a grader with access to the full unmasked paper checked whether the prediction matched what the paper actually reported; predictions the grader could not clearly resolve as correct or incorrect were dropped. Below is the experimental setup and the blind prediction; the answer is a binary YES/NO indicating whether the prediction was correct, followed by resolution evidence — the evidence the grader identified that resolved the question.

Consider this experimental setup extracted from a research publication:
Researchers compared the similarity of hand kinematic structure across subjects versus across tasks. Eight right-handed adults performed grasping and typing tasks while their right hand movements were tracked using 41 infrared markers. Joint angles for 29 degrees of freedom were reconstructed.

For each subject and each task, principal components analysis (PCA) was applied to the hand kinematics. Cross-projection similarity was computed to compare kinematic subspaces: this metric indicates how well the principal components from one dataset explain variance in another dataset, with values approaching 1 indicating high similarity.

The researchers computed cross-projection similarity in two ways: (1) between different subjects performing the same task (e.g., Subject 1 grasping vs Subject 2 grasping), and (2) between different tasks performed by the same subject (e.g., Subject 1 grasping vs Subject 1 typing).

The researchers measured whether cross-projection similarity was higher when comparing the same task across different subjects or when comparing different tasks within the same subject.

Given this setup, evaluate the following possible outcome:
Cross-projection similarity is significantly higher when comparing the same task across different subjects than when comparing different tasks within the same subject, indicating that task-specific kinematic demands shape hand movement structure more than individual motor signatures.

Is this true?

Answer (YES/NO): YES